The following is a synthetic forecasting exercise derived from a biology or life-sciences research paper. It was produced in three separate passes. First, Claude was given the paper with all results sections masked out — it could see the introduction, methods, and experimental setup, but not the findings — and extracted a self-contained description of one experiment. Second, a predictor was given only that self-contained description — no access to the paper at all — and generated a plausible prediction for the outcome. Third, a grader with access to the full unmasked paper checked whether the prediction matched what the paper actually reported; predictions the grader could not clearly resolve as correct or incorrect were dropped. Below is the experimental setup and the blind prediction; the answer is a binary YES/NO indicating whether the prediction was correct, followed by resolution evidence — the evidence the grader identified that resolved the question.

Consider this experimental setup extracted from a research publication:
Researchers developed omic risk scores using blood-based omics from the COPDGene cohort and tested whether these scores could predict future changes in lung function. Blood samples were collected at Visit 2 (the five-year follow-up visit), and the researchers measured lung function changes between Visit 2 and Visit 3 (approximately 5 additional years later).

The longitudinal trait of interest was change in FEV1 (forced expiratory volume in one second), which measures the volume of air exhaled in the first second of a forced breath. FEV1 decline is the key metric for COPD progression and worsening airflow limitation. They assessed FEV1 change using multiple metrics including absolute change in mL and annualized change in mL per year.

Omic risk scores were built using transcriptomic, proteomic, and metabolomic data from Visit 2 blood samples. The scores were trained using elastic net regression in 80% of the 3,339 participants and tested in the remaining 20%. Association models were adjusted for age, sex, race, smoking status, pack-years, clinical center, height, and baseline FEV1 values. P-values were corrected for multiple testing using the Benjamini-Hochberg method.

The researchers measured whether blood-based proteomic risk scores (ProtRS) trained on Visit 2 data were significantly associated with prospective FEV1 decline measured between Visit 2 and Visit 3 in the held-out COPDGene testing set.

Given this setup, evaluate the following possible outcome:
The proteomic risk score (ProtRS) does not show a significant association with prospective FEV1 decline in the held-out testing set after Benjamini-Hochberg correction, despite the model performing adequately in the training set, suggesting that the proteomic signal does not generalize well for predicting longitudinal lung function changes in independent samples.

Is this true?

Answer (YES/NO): YES